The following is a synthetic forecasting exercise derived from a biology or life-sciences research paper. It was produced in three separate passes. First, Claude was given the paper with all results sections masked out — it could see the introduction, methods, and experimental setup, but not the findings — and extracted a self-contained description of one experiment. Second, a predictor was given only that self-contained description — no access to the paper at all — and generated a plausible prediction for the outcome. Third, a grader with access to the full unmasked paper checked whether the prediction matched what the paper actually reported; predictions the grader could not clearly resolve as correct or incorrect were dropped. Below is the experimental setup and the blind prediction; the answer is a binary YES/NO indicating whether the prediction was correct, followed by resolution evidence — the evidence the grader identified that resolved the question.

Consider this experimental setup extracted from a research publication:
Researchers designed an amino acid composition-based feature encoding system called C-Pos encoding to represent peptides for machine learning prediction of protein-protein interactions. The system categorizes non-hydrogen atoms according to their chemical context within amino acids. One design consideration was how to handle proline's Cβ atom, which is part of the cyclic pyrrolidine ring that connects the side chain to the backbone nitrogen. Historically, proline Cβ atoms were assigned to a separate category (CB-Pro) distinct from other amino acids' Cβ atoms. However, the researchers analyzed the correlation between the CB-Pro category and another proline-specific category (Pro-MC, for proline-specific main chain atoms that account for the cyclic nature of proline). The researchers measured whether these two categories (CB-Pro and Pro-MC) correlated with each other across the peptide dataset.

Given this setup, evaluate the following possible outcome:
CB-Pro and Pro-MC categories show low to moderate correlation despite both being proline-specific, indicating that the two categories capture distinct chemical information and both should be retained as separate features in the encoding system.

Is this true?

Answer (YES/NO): NO